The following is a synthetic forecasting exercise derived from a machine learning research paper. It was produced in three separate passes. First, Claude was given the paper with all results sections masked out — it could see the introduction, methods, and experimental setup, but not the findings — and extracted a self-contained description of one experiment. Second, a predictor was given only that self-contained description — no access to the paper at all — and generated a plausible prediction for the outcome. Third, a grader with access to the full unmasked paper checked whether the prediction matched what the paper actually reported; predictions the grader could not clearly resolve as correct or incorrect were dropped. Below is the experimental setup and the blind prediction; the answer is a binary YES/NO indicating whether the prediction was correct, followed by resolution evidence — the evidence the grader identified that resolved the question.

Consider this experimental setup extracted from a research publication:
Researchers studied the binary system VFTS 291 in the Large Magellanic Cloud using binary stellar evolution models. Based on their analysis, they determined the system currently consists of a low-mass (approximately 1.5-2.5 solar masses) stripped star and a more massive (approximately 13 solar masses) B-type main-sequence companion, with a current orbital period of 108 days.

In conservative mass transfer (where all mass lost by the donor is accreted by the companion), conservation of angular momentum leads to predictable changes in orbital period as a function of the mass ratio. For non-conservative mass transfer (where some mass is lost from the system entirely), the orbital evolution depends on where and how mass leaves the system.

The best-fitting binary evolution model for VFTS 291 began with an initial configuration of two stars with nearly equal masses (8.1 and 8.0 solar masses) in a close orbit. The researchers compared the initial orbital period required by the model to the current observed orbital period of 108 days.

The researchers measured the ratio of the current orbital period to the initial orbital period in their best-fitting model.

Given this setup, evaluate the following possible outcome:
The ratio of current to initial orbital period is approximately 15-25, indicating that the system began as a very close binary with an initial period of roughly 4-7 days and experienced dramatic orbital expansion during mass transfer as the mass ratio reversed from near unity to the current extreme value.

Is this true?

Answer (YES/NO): YES